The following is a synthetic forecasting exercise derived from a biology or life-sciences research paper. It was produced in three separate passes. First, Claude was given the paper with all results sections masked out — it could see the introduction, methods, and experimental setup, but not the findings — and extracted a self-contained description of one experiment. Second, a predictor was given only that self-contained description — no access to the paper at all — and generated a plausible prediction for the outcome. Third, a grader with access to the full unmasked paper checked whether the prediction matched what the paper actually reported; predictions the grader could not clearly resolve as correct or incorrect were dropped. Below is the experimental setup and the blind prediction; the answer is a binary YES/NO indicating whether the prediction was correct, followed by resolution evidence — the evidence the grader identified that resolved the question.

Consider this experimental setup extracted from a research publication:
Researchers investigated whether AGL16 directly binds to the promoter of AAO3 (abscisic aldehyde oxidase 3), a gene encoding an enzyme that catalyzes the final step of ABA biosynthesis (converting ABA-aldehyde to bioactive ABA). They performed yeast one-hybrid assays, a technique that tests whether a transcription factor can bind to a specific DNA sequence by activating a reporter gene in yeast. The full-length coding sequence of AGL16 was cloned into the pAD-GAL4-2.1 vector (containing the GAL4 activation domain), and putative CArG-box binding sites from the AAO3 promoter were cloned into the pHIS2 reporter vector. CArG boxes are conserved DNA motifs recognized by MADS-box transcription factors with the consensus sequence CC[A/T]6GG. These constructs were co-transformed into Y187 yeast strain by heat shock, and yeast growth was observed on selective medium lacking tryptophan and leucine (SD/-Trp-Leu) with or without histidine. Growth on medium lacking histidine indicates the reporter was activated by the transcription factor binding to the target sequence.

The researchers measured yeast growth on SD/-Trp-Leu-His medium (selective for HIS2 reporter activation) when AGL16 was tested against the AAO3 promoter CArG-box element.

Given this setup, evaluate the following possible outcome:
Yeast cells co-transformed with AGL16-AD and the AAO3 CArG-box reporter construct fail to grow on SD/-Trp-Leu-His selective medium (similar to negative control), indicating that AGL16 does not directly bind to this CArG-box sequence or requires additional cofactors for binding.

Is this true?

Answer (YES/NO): NO